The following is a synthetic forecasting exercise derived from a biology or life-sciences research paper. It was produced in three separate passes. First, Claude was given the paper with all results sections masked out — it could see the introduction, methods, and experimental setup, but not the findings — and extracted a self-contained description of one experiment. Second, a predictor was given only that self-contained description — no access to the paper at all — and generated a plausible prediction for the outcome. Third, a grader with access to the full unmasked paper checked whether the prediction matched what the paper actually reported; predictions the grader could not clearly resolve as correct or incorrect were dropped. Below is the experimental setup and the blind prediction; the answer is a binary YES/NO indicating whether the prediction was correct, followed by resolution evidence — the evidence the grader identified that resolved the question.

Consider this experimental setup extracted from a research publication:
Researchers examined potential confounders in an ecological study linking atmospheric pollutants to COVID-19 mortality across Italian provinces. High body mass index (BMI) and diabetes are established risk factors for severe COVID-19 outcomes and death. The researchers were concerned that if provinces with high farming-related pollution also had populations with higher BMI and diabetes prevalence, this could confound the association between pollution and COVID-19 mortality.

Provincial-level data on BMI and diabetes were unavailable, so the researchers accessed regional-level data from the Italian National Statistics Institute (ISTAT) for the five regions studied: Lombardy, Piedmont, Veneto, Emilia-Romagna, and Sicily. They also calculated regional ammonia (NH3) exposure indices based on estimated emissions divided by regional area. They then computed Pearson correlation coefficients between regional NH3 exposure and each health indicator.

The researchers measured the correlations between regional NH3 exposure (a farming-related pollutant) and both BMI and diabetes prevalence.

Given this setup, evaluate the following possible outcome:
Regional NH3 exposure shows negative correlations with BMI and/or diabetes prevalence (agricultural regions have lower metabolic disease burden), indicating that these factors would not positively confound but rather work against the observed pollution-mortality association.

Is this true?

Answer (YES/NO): YES